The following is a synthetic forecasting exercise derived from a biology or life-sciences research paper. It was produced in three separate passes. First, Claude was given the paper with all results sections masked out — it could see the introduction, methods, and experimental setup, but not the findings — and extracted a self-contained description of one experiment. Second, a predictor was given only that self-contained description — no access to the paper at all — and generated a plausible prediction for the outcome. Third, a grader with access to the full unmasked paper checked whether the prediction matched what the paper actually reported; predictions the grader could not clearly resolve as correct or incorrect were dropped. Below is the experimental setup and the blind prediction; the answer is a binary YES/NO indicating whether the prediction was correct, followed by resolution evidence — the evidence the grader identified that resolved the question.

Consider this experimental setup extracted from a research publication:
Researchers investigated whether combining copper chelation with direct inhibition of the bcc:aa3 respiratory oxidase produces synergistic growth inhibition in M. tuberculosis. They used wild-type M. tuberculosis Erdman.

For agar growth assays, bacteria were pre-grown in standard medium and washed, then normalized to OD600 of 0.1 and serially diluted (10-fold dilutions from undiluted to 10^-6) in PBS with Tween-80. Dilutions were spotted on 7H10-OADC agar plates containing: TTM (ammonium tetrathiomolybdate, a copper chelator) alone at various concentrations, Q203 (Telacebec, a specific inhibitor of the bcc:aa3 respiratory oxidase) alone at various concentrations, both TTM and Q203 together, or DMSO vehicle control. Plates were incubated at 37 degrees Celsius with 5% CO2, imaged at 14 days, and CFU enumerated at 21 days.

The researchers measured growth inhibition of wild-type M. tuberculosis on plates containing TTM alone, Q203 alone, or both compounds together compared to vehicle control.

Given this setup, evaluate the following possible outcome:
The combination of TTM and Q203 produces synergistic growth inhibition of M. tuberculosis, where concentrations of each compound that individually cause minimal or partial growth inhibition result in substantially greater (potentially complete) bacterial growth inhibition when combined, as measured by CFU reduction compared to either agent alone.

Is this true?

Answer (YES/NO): NO